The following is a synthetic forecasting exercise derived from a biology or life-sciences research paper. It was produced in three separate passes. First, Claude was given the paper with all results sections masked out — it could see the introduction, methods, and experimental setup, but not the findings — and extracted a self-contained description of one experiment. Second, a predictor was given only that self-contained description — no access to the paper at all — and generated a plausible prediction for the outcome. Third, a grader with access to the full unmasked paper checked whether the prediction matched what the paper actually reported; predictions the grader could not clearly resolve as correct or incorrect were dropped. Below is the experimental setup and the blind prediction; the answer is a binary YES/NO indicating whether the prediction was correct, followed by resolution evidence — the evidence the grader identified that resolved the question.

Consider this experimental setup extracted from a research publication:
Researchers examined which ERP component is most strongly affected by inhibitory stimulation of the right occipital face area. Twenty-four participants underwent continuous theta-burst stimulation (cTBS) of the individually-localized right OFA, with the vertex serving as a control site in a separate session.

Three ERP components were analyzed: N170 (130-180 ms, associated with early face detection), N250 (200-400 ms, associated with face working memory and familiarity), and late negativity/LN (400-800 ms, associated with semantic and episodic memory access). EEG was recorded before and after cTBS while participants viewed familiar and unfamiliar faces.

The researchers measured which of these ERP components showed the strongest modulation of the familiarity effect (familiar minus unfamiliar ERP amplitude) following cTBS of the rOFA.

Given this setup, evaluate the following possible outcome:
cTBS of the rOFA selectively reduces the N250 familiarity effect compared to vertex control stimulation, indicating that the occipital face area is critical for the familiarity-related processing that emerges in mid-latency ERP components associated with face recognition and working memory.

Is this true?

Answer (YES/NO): NO